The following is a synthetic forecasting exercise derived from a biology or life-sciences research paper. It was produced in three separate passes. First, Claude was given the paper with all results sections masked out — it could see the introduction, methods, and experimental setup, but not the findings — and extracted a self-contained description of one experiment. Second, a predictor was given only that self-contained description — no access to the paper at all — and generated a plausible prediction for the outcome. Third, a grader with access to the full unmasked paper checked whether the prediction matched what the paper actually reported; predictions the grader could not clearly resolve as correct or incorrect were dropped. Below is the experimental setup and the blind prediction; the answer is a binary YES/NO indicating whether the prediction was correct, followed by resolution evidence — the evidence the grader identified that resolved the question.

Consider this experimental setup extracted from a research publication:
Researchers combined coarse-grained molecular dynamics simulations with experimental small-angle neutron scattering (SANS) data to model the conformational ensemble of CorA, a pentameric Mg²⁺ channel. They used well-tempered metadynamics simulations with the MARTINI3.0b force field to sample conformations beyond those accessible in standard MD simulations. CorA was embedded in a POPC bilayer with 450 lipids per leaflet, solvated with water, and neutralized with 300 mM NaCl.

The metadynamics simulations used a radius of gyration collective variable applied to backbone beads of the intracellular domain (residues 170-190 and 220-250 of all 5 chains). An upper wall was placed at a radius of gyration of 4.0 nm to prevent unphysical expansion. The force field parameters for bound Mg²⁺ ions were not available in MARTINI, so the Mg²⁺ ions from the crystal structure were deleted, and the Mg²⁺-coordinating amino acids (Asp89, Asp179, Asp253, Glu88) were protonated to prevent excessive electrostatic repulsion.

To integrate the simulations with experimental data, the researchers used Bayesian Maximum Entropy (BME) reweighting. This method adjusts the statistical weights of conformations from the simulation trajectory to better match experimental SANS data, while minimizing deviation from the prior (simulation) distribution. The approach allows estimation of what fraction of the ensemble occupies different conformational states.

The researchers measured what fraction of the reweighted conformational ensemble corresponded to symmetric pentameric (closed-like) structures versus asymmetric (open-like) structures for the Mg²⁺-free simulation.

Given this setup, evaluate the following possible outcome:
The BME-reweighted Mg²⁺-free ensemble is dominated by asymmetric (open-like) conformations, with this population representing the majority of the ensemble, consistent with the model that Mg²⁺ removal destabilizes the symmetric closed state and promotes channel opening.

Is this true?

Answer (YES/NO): NO